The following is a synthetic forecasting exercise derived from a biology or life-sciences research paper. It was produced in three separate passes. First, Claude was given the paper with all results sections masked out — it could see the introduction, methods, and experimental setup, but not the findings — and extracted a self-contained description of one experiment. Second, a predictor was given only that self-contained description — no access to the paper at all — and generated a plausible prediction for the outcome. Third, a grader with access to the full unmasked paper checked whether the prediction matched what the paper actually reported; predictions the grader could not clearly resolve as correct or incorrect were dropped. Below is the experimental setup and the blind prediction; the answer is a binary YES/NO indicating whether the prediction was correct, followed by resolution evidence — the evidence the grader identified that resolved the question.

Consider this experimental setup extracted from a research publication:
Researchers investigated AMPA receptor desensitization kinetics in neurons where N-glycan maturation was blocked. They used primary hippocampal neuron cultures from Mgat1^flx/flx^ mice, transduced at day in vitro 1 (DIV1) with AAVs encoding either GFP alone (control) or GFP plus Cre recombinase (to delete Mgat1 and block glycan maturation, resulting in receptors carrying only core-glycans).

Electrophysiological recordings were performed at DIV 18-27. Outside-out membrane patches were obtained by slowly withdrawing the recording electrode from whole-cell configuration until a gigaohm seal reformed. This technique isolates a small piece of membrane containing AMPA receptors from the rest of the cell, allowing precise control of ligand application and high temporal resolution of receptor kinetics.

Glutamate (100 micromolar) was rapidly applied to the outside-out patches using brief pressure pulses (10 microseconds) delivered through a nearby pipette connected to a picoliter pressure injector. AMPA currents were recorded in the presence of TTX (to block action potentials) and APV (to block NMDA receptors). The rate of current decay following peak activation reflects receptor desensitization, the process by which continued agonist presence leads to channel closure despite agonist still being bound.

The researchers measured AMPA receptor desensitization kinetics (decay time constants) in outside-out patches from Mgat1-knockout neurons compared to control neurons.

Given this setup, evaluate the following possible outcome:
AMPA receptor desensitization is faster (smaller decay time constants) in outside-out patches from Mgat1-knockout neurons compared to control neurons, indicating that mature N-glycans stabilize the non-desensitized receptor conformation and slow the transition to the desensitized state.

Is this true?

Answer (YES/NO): NO